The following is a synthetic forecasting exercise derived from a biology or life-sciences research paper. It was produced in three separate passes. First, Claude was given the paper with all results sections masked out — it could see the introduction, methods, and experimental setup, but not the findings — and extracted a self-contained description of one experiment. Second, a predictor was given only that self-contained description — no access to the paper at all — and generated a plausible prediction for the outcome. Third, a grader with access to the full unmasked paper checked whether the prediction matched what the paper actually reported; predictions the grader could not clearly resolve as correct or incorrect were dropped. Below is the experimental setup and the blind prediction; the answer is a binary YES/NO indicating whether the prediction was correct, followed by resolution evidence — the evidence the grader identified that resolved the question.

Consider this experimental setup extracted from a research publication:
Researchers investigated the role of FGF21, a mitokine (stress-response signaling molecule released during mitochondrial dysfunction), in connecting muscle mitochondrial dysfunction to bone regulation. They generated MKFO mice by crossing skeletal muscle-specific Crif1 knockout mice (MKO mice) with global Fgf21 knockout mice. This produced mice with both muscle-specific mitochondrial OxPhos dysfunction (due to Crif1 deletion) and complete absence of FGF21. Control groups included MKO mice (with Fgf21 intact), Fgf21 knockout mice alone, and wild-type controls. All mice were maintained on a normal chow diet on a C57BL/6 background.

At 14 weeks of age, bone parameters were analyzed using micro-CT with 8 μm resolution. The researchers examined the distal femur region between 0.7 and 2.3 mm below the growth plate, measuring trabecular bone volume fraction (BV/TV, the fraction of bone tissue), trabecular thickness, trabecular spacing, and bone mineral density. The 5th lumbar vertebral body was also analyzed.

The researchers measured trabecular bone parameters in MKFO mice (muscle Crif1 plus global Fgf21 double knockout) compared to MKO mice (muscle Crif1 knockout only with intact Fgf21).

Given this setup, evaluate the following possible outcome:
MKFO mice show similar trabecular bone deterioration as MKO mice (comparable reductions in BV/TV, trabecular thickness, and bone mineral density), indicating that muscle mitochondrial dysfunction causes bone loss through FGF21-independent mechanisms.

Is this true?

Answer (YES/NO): YES